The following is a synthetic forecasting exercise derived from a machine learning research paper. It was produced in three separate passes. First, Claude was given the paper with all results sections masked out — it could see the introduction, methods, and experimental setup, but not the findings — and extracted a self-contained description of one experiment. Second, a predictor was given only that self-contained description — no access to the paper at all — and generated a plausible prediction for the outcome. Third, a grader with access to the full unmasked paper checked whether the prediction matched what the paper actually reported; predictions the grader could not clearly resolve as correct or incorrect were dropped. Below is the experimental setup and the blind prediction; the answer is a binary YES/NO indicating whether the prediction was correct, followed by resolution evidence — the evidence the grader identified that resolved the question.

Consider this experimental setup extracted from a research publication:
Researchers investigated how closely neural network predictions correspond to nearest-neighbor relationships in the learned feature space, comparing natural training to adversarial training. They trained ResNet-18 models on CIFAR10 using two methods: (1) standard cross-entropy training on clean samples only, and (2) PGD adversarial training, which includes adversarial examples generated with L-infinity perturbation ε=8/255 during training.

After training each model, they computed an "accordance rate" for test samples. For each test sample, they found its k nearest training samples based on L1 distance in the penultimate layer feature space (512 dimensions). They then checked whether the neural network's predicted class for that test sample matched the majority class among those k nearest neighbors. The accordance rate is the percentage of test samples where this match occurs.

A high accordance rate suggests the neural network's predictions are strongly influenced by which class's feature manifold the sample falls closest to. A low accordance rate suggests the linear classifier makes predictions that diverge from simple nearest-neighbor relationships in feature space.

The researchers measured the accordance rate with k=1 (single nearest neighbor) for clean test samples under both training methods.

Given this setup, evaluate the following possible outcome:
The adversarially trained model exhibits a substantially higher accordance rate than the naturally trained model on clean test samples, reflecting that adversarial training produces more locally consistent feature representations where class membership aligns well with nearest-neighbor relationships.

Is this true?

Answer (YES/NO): NO